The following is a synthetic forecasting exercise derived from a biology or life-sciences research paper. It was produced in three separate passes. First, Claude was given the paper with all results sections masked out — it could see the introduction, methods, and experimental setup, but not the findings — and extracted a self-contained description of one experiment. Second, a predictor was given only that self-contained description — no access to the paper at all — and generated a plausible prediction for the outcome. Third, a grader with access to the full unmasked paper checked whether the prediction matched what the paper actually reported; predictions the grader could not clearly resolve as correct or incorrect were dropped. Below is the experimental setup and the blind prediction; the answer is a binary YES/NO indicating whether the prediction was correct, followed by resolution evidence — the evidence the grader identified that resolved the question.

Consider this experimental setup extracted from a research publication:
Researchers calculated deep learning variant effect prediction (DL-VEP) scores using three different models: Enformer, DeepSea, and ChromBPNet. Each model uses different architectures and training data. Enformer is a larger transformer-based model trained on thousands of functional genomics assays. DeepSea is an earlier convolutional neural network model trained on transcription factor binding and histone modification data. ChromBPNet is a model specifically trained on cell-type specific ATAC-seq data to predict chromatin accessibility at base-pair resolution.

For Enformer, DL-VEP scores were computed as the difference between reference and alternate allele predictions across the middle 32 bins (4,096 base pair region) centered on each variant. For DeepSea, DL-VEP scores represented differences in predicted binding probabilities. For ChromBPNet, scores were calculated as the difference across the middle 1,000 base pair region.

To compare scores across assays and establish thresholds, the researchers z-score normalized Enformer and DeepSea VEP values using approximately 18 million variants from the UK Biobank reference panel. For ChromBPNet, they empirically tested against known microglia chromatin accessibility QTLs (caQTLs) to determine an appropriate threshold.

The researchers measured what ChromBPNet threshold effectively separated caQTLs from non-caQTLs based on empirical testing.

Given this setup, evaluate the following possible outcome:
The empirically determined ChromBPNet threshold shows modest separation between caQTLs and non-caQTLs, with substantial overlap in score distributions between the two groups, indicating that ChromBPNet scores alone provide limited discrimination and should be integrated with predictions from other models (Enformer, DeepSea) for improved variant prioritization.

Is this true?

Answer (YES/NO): NO